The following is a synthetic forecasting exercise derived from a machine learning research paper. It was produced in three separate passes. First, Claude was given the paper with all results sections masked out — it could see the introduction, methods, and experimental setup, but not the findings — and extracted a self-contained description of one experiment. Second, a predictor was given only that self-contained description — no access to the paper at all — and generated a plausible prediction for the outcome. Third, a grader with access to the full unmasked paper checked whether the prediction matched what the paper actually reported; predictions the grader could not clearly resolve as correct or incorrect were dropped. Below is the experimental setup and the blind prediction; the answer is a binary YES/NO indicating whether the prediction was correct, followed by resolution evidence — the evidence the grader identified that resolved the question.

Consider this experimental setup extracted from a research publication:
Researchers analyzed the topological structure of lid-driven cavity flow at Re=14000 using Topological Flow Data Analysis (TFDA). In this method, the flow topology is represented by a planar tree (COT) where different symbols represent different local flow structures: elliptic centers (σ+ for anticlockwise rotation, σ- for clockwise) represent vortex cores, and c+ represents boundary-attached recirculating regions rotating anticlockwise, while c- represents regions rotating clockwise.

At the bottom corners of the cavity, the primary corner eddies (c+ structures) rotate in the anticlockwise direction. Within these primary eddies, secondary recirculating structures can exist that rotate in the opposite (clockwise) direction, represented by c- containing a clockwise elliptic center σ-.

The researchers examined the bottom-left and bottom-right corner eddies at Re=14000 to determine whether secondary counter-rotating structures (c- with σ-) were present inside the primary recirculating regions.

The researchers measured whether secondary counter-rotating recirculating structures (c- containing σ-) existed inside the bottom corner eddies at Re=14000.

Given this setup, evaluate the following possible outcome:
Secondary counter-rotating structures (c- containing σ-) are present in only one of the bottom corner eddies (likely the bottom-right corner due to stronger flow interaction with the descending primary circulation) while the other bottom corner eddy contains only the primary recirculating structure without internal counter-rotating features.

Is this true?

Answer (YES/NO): NO